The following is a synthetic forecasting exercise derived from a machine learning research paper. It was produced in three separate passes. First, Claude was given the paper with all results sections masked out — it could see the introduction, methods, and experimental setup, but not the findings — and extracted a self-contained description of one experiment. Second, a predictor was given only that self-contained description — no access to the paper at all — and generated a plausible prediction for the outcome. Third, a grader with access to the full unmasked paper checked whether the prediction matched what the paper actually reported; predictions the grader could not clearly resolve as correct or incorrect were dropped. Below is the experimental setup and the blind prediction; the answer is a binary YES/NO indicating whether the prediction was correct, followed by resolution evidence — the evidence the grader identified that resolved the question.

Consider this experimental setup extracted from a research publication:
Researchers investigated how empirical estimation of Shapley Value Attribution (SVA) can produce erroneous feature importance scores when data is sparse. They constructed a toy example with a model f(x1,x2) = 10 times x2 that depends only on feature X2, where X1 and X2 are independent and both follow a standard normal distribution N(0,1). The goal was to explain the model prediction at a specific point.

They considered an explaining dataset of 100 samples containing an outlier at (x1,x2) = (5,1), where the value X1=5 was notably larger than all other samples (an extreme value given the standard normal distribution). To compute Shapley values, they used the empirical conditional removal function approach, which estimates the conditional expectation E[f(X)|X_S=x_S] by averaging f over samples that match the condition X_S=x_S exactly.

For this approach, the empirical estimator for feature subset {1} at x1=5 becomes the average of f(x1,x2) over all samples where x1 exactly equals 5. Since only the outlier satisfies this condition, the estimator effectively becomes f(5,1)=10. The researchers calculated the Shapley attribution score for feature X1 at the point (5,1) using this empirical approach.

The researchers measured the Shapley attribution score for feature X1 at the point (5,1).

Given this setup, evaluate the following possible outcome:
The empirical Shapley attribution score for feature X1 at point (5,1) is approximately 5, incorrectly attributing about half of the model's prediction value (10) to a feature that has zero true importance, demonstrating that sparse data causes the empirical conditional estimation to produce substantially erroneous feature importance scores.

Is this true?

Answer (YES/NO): YES